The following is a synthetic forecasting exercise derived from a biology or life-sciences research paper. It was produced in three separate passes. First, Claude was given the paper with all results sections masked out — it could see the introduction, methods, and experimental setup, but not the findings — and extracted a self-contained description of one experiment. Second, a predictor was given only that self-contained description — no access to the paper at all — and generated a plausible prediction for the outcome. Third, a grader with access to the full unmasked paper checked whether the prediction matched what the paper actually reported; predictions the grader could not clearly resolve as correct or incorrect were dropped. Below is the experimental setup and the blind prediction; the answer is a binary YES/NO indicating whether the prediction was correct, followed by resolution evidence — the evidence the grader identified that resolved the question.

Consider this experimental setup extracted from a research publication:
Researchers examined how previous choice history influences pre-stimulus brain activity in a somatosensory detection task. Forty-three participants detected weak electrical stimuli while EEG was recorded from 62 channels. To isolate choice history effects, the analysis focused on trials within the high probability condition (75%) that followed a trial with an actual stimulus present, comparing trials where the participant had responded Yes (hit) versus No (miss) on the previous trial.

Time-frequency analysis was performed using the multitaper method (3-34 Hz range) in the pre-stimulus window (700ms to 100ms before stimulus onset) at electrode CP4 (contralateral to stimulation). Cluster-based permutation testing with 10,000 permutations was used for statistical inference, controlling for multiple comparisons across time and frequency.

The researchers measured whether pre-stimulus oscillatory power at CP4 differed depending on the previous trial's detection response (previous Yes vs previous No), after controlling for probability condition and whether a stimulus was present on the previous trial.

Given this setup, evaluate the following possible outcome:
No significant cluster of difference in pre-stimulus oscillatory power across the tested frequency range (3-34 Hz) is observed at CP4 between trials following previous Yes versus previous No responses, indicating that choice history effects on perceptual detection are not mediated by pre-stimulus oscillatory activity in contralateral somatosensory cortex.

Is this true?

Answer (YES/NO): NO